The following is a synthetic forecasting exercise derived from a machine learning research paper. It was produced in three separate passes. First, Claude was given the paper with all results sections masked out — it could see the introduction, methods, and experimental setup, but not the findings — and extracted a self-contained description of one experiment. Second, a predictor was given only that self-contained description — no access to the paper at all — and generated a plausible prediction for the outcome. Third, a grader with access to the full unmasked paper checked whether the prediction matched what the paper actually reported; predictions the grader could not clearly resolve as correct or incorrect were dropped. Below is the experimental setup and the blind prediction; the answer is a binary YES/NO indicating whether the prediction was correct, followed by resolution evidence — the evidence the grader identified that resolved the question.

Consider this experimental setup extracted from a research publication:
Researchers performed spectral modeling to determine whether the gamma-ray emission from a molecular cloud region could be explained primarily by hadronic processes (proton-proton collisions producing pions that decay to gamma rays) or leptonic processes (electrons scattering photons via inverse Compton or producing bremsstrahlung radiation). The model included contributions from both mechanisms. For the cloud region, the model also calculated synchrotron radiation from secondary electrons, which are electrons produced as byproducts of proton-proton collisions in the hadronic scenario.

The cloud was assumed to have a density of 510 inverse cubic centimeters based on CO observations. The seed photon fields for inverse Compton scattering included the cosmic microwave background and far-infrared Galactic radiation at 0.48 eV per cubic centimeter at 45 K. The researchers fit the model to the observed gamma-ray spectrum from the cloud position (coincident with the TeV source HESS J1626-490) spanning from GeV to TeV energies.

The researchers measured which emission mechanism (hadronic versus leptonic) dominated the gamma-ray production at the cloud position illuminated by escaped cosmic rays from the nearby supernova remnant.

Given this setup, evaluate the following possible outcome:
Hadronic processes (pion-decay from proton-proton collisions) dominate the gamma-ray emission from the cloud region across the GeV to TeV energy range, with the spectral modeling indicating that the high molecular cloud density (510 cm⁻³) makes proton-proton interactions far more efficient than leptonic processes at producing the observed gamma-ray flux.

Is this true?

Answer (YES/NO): NO